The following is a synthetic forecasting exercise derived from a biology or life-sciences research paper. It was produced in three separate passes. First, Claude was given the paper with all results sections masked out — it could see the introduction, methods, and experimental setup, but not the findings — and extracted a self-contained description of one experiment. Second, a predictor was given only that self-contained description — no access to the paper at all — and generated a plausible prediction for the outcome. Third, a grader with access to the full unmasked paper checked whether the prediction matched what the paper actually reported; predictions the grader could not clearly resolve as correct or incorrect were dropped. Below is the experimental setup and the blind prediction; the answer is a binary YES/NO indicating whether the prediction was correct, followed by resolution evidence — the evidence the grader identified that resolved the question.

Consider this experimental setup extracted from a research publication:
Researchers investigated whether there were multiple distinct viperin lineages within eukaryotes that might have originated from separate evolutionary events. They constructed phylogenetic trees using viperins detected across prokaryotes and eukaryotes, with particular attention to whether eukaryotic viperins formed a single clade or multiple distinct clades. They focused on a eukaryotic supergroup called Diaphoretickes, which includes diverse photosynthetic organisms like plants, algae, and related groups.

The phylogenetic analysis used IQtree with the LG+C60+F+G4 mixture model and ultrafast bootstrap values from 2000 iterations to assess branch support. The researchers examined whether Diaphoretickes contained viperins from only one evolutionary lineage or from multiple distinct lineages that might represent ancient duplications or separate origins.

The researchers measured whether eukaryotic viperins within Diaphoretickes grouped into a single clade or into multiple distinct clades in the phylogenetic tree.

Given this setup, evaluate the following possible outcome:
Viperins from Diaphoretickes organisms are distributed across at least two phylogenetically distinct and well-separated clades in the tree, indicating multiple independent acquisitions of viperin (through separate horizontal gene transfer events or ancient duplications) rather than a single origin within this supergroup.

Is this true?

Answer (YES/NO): YES